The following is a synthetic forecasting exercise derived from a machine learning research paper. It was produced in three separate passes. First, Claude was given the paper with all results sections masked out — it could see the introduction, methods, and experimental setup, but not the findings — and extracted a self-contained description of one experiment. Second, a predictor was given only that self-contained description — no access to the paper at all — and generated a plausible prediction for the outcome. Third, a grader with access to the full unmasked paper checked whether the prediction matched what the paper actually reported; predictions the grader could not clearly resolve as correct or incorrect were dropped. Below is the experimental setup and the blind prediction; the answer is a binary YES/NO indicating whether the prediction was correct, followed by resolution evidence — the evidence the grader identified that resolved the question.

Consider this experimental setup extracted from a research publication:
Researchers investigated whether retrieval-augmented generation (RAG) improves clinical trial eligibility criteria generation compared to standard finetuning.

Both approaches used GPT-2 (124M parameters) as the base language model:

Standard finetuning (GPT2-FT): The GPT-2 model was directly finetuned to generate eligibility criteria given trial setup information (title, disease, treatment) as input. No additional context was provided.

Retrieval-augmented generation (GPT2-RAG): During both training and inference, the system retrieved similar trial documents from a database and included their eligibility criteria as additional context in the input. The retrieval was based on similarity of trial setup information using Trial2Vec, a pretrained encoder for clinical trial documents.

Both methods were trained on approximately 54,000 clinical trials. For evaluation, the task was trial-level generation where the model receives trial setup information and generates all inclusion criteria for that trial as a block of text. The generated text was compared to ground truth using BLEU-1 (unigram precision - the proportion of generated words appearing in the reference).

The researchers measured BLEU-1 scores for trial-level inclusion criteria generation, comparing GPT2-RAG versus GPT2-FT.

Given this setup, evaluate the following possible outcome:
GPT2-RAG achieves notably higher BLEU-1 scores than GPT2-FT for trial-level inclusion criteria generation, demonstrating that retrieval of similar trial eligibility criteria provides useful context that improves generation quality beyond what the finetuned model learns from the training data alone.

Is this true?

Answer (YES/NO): YES